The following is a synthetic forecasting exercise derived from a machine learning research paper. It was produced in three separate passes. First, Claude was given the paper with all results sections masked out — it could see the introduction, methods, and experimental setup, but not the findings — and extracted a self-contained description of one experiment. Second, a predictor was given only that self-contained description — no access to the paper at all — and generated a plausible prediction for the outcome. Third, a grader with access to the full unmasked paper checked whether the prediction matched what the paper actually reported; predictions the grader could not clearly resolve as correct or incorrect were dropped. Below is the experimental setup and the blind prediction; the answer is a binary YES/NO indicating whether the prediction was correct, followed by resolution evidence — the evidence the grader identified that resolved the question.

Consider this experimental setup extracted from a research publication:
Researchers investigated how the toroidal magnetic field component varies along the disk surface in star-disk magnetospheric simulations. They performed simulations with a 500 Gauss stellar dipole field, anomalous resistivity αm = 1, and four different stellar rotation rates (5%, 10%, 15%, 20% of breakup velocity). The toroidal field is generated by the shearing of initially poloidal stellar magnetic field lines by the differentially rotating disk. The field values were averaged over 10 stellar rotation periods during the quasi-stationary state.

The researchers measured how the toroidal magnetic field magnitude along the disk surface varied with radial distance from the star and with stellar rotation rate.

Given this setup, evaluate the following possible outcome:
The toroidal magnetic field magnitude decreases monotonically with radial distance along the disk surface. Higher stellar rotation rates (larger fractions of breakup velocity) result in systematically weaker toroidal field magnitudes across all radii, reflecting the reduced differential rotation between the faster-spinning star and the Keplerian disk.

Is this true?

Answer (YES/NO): NO